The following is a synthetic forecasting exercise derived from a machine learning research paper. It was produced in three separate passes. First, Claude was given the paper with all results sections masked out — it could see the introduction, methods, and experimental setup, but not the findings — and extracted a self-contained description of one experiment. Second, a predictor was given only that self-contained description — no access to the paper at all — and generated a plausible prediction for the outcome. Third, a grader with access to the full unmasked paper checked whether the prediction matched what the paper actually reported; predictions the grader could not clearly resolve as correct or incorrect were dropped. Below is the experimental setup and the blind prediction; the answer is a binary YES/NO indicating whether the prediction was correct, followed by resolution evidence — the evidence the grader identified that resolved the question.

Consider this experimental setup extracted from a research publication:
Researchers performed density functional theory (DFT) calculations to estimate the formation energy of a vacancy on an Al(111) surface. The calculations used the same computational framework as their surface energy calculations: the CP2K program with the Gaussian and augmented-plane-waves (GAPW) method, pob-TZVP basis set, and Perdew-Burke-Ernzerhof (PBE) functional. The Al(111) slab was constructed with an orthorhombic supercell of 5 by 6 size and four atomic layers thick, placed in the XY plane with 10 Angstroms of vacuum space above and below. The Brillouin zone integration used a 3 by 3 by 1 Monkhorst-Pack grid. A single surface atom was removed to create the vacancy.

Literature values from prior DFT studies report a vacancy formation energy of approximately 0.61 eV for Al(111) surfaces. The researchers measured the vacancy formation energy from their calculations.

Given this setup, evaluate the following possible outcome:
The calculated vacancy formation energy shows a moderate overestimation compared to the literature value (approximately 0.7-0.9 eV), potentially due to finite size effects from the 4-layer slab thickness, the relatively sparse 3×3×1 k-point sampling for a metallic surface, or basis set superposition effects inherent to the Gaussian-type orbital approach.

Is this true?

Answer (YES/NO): NO